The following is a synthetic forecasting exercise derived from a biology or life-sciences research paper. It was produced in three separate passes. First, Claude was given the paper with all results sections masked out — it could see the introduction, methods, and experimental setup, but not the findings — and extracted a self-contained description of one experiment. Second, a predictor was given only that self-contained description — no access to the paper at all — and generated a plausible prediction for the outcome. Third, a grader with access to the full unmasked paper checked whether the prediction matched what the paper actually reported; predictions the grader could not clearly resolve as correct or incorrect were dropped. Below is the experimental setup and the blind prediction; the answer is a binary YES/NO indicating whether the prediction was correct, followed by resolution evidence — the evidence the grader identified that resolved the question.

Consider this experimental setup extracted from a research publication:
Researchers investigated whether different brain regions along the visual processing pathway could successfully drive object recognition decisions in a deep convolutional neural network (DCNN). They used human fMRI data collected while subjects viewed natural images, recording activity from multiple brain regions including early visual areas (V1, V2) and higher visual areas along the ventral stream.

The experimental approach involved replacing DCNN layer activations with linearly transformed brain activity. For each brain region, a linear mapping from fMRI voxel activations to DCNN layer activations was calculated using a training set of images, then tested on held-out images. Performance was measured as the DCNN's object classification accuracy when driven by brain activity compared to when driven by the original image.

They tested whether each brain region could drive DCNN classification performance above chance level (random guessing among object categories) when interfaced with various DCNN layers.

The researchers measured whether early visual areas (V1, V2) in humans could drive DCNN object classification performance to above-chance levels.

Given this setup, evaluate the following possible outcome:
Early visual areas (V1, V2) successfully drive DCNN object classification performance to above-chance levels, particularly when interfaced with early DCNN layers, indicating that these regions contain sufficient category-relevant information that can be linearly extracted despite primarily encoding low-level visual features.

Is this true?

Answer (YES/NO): NO